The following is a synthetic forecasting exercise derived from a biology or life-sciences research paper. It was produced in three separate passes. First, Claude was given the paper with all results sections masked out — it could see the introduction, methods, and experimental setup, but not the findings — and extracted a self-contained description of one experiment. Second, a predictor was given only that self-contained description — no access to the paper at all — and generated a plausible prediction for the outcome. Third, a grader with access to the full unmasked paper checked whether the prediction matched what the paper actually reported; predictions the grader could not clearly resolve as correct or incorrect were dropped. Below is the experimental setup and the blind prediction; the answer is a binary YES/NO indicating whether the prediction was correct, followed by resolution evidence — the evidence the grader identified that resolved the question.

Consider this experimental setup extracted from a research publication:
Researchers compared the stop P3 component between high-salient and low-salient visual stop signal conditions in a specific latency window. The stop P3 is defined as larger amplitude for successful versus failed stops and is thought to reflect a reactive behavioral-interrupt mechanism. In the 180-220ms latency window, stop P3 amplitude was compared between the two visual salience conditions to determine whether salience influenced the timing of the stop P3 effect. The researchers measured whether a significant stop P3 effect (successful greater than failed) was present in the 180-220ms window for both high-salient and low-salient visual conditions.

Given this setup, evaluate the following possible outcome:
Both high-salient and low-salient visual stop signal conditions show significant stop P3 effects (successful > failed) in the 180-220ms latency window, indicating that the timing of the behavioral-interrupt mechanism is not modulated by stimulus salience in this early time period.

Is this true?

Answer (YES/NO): NO